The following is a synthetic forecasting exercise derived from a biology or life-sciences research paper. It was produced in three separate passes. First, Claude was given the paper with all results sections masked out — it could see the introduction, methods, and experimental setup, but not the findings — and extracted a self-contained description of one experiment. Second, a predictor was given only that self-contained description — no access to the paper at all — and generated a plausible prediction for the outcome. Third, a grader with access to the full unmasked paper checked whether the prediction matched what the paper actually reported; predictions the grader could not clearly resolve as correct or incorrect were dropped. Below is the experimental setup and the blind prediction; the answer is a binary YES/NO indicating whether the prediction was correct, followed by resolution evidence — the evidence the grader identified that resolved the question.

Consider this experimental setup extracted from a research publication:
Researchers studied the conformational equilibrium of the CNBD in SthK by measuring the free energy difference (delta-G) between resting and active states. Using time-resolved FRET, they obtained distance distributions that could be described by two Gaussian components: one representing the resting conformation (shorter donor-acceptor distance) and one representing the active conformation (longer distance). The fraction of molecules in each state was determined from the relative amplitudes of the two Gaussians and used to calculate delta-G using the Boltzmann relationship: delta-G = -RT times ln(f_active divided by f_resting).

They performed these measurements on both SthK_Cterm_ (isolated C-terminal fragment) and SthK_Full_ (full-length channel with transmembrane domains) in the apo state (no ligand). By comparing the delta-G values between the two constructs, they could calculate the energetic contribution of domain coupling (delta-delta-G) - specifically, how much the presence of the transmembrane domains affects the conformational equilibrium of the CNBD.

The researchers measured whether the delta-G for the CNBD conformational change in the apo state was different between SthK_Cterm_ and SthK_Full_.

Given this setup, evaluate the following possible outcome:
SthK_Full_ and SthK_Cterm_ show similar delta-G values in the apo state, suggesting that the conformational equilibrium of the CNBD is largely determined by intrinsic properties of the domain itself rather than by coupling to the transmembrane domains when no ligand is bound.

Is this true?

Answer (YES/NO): NO